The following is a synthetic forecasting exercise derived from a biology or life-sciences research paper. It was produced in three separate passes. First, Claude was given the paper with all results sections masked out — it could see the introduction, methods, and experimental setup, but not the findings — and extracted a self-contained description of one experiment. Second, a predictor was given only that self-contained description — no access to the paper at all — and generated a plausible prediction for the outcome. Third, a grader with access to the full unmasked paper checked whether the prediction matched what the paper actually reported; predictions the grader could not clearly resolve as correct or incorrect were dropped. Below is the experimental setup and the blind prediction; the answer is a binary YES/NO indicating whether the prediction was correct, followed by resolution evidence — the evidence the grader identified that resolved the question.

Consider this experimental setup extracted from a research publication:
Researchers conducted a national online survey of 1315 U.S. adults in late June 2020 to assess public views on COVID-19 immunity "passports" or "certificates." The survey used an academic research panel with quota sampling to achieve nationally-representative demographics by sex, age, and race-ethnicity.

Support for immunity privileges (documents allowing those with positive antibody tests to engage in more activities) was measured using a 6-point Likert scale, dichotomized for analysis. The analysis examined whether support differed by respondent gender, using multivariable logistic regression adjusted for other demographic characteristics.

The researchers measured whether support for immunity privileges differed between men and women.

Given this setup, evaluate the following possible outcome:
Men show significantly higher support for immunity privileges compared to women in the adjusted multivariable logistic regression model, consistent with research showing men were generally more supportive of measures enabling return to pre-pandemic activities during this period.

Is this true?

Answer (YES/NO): YES